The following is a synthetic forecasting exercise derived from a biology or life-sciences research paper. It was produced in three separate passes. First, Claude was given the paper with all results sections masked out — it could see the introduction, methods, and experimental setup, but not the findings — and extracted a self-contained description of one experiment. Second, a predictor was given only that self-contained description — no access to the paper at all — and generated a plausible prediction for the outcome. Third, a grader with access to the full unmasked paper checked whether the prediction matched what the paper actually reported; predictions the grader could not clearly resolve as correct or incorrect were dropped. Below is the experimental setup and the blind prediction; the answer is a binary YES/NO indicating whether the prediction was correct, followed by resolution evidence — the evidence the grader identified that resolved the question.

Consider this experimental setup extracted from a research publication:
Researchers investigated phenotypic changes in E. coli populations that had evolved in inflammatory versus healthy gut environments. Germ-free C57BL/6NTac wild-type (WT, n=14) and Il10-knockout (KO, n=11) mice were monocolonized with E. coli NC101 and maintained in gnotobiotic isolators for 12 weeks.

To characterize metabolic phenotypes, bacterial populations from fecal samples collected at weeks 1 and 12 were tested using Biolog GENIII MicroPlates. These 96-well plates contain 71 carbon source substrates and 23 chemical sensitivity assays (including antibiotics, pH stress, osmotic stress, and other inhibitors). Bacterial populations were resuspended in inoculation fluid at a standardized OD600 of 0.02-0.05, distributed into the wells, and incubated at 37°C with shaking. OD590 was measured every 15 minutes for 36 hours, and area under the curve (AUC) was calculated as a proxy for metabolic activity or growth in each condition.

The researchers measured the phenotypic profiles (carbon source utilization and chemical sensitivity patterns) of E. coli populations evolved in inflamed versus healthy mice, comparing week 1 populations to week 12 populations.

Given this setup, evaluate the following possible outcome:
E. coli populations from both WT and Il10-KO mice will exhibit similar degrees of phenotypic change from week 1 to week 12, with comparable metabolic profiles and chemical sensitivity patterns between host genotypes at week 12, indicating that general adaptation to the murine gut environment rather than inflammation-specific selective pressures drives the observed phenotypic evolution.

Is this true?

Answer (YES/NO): NO